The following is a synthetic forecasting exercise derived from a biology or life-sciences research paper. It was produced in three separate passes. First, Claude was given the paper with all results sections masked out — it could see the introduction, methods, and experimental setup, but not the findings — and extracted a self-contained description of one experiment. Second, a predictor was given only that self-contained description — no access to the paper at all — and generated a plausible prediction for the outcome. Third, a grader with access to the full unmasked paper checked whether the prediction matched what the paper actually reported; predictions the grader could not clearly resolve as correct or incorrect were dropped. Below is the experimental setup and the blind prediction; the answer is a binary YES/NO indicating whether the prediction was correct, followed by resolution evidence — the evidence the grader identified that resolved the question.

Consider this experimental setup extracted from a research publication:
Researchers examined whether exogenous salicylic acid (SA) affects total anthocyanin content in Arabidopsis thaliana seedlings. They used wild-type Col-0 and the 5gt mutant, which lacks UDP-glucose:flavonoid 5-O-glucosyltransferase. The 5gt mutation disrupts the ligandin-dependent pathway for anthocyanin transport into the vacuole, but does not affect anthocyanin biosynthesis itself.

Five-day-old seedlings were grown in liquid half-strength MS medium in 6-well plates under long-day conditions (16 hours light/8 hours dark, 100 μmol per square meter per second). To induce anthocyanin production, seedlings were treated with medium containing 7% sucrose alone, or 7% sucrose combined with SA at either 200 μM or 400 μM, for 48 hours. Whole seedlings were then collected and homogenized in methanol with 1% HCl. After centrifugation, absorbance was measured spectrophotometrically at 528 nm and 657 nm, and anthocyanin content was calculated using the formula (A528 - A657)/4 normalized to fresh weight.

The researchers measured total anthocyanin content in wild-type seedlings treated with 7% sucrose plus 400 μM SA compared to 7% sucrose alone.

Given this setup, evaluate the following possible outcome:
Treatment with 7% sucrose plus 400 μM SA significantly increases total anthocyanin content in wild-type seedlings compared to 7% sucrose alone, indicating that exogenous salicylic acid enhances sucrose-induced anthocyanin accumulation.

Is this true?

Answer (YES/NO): NO